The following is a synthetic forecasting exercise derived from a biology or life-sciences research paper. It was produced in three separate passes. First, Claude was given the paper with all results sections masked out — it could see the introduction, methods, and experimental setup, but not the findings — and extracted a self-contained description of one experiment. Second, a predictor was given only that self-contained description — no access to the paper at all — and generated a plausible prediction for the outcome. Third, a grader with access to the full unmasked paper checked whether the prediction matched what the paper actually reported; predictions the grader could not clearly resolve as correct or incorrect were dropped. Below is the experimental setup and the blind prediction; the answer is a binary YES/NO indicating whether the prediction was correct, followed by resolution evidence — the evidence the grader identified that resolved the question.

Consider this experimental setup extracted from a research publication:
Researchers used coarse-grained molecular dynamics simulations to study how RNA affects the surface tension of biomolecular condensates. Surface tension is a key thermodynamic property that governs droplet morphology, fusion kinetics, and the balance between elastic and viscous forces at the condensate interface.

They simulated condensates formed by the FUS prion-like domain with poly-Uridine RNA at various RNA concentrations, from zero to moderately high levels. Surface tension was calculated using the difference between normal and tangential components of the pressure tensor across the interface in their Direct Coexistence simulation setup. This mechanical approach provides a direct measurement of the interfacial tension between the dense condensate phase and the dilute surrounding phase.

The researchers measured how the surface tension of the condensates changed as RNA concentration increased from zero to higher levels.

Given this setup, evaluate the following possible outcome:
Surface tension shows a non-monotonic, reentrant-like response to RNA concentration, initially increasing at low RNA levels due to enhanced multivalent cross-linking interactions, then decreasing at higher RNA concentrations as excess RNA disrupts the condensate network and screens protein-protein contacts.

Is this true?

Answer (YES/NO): YES